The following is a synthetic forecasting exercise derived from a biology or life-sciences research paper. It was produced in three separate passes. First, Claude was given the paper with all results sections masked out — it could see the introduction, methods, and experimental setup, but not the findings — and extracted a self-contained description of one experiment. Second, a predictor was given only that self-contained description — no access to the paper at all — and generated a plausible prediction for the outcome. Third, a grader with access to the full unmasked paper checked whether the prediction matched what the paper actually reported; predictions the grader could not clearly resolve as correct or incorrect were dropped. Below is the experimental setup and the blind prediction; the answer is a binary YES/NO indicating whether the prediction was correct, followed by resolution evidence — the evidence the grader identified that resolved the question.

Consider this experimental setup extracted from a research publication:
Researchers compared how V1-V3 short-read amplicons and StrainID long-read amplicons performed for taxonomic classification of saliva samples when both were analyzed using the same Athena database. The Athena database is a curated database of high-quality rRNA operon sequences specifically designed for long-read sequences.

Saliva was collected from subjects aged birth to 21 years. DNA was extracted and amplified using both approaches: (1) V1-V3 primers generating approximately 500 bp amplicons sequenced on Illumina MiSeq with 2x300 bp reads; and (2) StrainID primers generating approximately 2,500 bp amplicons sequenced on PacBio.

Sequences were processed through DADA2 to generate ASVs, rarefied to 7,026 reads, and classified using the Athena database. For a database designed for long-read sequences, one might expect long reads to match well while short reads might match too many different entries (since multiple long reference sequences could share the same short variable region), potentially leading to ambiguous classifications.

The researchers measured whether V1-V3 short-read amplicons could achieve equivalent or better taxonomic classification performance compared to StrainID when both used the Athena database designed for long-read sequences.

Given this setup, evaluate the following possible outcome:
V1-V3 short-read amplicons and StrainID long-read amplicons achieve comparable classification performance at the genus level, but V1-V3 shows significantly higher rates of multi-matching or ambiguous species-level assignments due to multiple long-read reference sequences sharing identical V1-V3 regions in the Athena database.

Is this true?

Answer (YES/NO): NO